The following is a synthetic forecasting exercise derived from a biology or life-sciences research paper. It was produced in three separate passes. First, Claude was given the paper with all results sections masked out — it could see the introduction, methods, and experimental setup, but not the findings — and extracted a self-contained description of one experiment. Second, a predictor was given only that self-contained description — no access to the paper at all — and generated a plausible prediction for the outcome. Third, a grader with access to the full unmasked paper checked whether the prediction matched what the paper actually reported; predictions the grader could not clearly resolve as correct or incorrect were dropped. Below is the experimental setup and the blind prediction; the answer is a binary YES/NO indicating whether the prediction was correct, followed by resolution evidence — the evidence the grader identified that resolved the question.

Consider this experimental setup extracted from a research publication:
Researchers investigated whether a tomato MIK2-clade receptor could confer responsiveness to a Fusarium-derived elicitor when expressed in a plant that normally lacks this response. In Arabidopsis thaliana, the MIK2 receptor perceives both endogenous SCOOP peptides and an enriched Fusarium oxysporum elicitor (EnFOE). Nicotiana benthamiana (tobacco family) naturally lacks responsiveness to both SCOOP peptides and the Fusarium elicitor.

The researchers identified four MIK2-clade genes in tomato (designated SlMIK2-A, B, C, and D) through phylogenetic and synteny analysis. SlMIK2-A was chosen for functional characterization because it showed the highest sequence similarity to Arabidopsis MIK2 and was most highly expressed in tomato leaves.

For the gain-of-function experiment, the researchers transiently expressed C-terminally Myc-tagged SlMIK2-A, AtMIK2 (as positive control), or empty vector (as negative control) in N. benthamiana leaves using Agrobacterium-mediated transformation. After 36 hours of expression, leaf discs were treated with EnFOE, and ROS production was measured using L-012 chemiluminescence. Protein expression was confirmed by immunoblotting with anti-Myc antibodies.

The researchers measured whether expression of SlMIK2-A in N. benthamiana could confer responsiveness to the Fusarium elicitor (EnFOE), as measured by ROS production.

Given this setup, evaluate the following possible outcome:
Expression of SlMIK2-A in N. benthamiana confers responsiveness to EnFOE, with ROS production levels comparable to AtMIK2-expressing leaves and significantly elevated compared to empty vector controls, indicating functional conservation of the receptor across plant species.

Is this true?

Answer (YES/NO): YES